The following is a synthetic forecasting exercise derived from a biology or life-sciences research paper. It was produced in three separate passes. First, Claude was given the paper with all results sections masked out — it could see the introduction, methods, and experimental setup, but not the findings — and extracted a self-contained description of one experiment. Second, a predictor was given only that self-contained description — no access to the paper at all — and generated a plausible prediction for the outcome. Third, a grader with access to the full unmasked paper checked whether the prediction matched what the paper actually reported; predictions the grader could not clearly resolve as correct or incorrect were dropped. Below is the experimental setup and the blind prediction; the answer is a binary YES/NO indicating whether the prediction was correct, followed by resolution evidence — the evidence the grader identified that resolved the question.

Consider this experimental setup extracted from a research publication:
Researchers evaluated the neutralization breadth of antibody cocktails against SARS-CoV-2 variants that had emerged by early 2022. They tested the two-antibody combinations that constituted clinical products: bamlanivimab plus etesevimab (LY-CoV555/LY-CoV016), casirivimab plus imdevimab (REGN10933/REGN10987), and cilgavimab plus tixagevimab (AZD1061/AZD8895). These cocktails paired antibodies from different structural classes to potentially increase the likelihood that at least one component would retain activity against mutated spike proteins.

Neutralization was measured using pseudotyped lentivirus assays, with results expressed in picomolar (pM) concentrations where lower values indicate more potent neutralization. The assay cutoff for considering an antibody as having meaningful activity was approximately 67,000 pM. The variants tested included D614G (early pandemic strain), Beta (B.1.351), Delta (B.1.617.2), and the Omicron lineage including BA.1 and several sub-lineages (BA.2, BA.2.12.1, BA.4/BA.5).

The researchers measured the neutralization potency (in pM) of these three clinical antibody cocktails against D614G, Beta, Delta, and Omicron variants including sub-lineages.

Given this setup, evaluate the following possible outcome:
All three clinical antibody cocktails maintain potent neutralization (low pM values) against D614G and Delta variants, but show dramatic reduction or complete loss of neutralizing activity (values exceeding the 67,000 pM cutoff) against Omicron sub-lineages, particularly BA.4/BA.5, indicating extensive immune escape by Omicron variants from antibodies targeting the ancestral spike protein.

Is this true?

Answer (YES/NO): NO